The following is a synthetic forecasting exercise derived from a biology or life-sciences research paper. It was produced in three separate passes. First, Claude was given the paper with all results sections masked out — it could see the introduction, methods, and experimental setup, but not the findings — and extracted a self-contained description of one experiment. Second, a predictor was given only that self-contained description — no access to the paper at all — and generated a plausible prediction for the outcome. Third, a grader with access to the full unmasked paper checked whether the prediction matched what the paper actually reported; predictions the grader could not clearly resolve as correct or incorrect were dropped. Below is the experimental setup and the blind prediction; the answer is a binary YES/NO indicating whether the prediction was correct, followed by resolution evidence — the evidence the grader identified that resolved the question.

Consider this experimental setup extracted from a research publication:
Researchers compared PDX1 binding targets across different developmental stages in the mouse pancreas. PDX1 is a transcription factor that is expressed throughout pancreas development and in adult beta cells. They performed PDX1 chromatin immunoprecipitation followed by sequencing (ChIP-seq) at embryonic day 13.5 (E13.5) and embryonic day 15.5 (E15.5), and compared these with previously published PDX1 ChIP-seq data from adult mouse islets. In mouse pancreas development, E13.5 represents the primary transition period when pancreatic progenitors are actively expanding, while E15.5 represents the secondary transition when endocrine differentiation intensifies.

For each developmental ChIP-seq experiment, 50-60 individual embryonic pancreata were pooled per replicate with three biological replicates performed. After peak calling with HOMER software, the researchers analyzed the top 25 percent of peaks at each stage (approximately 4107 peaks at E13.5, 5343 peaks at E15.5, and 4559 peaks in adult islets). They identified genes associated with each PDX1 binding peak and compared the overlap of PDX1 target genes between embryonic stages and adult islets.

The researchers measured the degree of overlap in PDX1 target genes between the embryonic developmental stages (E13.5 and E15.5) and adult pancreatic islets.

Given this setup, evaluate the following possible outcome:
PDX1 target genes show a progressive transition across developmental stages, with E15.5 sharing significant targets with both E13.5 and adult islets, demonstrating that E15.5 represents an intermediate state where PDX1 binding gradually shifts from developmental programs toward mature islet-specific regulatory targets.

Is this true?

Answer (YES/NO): NO